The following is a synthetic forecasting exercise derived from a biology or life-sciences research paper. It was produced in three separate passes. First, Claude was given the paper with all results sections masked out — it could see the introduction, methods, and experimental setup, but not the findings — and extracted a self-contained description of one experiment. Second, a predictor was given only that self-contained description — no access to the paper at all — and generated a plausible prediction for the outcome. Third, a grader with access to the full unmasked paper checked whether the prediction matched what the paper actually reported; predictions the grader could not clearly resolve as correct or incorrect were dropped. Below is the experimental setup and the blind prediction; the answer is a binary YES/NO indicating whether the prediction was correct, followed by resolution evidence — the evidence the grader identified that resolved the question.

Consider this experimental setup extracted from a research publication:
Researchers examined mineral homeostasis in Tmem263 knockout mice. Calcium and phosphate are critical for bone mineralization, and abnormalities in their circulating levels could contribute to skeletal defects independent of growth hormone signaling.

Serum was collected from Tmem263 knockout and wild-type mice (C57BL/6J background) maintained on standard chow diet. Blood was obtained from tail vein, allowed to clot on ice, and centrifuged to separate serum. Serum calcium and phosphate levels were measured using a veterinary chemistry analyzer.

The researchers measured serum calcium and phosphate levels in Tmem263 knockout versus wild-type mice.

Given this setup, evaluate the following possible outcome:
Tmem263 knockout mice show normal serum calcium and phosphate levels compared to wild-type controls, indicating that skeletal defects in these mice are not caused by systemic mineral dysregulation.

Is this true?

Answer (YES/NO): NO